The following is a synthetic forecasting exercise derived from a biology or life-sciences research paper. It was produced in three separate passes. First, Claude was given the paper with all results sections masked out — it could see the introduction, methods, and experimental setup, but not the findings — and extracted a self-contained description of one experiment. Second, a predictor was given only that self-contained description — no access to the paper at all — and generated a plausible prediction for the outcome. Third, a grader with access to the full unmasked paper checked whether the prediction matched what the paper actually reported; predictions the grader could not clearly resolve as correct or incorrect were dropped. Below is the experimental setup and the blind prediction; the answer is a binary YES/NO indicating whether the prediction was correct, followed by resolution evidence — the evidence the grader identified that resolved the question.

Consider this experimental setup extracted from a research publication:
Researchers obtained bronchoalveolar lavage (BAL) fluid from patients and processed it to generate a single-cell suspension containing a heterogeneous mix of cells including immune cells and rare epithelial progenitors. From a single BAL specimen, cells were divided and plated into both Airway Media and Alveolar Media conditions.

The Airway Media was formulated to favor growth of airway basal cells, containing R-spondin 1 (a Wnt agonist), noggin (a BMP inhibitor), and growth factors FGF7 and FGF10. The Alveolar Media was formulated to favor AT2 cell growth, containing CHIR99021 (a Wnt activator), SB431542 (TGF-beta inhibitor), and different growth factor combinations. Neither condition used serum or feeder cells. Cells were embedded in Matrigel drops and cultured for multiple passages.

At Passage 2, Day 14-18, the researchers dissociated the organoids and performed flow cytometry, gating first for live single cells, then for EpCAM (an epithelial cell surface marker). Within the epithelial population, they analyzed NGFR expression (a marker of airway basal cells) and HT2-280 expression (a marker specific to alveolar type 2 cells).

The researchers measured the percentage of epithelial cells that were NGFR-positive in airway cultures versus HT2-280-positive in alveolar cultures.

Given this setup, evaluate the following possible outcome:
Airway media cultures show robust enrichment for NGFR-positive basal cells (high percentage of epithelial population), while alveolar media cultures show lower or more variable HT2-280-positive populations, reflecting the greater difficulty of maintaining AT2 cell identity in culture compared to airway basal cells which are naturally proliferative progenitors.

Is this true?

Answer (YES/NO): NO